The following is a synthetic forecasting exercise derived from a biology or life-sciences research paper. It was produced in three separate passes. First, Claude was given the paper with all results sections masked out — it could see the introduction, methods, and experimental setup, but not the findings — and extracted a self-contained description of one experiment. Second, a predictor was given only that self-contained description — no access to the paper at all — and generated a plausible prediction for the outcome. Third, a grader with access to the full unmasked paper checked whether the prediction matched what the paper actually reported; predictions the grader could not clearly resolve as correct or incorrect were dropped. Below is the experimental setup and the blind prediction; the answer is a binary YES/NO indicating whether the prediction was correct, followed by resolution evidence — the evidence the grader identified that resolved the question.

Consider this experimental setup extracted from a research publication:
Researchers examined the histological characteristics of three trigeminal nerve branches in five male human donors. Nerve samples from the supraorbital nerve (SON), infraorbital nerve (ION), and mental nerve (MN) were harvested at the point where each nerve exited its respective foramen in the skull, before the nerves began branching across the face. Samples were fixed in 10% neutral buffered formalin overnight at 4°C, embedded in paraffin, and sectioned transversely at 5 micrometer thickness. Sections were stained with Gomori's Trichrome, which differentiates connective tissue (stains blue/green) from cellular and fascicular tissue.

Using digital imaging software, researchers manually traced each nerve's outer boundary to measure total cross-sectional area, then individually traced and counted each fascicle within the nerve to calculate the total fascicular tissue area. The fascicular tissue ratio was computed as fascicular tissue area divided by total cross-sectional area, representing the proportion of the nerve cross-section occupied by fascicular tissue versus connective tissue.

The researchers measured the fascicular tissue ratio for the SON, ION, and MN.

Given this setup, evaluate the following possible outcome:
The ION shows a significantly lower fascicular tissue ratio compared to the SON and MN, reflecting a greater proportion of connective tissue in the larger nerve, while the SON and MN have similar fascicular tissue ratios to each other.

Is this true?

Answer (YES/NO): NO